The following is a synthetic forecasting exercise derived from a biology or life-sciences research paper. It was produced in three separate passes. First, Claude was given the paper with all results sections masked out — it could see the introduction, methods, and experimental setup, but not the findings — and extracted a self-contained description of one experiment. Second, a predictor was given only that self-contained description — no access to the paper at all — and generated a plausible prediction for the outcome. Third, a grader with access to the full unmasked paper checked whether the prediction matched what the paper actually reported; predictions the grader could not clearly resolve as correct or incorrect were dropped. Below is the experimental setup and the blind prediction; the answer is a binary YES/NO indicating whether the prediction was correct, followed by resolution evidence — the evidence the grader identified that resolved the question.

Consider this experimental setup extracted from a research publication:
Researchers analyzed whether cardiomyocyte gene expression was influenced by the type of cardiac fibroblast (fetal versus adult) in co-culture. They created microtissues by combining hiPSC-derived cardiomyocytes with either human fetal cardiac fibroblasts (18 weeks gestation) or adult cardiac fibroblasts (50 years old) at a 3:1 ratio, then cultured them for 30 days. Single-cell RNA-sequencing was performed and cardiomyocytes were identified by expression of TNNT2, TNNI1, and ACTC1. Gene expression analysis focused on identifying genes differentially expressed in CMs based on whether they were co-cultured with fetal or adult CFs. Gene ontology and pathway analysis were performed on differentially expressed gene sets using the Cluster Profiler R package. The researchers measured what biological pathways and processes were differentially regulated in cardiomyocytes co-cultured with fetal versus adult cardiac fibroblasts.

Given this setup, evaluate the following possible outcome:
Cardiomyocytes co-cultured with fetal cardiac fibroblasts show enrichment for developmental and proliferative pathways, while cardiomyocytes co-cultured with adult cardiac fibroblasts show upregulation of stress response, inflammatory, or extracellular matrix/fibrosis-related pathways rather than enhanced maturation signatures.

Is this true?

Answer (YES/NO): NO